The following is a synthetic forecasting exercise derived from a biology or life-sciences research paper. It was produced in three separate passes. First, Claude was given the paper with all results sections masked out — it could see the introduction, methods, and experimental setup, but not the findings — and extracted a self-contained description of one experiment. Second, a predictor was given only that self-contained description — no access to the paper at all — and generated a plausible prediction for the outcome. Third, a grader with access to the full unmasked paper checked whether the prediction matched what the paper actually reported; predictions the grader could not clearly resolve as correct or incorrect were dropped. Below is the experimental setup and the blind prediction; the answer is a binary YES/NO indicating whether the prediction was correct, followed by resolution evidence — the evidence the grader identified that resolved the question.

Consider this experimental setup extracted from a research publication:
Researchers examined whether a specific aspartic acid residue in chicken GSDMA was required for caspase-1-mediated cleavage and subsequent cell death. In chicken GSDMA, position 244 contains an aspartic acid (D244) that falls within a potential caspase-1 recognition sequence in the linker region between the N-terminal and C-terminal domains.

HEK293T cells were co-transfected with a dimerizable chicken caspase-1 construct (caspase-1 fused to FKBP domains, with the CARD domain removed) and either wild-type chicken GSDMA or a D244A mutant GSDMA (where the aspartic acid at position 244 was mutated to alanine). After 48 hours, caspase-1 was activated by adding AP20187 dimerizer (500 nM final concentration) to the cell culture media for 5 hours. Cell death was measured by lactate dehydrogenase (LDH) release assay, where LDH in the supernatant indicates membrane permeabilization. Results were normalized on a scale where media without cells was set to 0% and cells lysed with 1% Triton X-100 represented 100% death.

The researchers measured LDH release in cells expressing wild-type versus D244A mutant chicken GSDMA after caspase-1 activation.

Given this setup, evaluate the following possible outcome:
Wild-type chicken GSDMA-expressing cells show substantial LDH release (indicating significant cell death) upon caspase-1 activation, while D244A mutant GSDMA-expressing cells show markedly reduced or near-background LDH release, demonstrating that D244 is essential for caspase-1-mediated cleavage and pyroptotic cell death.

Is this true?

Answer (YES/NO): YES